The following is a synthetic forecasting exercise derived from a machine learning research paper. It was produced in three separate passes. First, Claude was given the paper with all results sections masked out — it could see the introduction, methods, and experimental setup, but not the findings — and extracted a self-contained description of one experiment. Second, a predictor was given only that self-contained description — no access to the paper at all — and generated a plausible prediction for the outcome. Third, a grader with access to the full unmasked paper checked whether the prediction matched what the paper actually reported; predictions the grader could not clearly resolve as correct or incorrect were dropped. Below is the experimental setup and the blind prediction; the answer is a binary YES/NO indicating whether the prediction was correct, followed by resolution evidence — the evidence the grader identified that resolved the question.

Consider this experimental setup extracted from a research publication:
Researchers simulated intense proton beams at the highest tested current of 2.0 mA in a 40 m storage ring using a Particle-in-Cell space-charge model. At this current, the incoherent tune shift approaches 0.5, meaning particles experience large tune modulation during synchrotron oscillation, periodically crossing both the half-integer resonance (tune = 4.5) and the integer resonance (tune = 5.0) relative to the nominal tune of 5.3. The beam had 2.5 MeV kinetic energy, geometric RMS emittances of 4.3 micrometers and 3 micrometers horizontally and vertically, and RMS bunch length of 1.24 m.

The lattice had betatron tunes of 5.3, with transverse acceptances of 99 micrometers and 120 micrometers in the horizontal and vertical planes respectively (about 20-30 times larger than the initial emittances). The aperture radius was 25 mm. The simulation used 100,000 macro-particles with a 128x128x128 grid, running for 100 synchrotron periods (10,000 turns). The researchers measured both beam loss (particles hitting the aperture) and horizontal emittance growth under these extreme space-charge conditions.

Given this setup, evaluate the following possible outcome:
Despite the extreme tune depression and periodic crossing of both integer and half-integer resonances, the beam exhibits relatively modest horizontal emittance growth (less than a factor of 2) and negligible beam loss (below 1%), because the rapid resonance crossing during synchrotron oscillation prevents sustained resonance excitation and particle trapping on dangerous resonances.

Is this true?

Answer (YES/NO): NO